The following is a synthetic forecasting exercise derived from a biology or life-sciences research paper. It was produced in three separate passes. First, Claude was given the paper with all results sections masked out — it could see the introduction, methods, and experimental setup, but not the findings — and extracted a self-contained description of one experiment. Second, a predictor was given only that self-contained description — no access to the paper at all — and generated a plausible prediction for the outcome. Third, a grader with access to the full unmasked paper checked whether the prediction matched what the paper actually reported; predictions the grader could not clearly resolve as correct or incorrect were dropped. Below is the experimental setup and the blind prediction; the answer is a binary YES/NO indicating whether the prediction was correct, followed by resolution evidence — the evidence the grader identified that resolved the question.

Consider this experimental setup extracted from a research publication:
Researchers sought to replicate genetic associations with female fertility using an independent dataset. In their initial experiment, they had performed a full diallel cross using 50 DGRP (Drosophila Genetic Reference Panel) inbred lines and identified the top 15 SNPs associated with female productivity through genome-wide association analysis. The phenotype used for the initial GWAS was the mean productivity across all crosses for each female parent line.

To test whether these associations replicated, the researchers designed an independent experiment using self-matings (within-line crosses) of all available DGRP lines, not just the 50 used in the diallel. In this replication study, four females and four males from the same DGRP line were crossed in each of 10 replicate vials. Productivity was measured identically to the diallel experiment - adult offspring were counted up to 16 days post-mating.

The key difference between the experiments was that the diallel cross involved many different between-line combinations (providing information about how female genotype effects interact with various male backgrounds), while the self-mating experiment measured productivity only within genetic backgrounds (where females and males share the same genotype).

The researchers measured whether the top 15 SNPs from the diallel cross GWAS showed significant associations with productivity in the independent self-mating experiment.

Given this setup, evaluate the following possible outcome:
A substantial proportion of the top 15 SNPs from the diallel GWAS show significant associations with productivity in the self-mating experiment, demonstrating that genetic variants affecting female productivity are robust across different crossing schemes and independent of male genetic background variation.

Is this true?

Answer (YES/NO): NO